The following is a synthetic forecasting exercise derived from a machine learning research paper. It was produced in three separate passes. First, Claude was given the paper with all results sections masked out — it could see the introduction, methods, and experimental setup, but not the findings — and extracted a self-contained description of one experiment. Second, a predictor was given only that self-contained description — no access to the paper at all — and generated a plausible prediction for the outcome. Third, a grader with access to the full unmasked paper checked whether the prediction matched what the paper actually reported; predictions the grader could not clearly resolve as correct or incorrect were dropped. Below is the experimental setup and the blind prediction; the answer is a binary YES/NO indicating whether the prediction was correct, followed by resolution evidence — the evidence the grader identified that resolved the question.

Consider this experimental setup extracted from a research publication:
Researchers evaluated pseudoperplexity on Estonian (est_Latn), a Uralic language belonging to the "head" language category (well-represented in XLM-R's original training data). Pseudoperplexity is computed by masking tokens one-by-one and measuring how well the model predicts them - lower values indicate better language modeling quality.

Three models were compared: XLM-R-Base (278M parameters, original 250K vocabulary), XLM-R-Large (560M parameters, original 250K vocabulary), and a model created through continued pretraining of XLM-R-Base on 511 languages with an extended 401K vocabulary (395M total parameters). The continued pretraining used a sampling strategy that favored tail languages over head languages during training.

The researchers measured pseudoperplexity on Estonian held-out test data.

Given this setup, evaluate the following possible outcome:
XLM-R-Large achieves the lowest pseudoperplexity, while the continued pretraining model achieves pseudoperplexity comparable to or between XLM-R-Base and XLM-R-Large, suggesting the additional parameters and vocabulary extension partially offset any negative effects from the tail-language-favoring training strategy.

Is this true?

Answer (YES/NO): NO